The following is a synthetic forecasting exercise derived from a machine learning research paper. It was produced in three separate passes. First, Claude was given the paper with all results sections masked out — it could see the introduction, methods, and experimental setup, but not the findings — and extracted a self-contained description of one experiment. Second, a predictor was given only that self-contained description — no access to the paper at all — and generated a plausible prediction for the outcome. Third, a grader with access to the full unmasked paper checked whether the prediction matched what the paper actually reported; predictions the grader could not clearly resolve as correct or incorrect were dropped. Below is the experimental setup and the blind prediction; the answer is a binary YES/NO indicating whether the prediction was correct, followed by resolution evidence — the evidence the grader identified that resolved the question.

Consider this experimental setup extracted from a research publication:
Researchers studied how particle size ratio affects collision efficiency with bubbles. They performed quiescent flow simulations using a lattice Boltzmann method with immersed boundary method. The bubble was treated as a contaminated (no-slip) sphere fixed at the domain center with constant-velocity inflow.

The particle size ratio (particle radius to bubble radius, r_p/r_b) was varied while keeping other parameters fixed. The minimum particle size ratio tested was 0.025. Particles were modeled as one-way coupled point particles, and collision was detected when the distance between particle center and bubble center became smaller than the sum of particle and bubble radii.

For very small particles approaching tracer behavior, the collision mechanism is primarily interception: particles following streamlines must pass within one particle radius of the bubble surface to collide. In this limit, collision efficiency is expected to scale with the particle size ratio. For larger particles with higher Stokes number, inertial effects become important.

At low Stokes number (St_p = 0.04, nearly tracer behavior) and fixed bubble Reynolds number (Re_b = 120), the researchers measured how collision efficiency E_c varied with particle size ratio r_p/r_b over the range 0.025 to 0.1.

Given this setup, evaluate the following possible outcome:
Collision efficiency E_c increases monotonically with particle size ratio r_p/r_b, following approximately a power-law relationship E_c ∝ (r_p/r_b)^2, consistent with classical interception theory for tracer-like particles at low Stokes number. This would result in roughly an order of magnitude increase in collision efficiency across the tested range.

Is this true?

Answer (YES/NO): YES